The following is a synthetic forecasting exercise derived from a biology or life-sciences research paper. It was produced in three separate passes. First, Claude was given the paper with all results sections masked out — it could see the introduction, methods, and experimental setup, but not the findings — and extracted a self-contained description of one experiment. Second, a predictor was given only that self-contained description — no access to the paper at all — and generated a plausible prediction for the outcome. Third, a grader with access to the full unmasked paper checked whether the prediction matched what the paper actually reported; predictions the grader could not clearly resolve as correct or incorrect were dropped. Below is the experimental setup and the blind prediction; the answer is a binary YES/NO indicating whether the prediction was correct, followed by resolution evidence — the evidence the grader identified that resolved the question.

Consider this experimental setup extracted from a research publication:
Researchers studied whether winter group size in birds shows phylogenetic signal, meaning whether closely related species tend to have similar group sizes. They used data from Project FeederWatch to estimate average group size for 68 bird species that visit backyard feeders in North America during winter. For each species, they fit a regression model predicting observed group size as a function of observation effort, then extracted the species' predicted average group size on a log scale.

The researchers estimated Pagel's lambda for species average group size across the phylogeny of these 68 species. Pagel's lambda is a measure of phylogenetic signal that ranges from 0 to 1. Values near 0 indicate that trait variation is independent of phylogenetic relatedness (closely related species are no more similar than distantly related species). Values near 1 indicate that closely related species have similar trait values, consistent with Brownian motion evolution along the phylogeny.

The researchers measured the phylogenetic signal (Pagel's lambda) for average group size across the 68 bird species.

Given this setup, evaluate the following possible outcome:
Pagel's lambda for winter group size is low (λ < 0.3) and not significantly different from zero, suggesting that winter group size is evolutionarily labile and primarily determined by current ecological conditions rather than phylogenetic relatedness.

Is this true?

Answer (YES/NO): NO